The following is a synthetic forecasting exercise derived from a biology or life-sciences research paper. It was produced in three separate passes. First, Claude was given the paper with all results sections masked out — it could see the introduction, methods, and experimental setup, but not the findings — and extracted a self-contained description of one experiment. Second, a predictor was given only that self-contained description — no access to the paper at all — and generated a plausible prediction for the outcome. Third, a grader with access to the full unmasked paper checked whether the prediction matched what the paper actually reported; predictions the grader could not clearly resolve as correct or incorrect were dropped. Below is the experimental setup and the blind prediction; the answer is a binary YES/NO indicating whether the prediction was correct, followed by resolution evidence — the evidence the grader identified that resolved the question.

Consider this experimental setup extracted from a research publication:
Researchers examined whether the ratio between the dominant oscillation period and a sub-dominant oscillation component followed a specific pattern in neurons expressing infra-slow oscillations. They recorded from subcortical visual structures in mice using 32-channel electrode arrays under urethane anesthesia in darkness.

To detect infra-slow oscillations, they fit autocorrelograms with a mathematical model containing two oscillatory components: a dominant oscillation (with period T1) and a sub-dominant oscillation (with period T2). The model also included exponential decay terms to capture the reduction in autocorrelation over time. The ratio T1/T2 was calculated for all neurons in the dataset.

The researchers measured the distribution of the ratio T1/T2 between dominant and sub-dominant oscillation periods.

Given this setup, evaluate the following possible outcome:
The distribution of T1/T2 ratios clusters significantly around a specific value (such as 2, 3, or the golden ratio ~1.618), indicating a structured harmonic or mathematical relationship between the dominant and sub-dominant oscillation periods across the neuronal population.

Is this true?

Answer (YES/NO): YES